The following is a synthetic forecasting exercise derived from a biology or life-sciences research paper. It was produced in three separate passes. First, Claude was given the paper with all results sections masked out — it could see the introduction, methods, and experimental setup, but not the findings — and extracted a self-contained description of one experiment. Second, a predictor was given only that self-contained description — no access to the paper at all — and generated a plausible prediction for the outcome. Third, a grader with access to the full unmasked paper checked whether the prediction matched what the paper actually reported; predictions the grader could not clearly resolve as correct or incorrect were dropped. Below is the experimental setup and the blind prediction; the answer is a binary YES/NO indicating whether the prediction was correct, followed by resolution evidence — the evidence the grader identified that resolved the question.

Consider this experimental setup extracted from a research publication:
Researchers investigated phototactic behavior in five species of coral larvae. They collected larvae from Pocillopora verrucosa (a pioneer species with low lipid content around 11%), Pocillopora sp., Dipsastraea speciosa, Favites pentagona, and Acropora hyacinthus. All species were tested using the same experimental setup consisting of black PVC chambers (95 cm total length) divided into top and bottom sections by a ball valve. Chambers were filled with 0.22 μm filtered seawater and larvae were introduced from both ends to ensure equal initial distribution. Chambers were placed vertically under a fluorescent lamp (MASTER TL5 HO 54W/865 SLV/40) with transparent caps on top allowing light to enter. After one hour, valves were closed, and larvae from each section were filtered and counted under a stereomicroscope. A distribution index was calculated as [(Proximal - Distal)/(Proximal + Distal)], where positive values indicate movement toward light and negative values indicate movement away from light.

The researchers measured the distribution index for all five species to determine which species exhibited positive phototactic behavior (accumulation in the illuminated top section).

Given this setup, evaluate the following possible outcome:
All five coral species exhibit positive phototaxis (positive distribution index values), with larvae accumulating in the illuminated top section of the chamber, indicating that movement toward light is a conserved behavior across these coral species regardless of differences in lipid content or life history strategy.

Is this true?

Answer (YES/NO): NO